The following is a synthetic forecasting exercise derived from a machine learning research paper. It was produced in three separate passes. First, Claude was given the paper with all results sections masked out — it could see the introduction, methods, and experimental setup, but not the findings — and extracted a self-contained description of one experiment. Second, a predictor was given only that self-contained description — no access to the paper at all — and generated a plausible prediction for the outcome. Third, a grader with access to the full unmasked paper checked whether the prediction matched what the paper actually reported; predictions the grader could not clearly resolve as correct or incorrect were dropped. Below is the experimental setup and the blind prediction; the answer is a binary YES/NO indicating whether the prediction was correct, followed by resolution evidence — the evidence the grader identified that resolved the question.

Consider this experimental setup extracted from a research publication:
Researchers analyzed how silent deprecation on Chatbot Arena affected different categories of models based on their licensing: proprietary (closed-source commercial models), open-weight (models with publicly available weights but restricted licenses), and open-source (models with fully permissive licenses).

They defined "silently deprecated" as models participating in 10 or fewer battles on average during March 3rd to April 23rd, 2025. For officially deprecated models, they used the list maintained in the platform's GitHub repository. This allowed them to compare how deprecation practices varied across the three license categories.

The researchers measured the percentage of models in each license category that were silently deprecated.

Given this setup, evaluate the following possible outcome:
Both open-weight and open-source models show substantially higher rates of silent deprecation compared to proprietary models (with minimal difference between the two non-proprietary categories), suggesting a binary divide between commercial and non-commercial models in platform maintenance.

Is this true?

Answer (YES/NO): YES